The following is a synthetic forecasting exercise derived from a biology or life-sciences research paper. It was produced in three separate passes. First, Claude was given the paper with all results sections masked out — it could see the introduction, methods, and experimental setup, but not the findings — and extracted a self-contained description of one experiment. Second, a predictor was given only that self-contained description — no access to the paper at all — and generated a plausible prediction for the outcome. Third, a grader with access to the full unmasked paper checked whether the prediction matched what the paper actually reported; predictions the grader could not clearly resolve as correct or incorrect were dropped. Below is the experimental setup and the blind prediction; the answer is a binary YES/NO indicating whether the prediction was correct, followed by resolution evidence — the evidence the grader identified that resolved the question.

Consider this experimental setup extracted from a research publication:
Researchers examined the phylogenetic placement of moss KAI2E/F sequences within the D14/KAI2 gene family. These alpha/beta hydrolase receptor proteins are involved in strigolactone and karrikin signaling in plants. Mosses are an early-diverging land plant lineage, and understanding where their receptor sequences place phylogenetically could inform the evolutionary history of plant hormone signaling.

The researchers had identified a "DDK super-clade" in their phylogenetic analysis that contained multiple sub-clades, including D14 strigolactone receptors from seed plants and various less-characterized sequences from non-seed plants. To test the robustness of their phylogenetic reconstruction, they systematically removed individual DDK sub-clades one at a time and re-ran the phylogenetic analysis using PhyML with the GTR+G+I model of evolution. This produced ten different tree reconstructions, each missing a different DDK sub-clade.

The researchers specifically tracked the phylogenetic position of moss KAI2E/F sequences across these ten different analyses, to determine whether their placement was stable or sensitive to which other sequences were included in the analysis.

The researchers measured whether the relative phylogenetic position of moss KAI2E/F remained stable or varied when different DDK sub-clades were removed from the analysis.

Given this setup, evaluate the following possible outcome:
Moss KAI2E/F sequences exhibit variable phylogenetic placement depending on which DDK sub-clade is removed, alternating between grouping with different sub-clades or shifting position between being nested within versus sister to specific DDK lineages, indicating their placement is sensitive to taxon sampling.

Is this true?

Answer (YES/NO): NO